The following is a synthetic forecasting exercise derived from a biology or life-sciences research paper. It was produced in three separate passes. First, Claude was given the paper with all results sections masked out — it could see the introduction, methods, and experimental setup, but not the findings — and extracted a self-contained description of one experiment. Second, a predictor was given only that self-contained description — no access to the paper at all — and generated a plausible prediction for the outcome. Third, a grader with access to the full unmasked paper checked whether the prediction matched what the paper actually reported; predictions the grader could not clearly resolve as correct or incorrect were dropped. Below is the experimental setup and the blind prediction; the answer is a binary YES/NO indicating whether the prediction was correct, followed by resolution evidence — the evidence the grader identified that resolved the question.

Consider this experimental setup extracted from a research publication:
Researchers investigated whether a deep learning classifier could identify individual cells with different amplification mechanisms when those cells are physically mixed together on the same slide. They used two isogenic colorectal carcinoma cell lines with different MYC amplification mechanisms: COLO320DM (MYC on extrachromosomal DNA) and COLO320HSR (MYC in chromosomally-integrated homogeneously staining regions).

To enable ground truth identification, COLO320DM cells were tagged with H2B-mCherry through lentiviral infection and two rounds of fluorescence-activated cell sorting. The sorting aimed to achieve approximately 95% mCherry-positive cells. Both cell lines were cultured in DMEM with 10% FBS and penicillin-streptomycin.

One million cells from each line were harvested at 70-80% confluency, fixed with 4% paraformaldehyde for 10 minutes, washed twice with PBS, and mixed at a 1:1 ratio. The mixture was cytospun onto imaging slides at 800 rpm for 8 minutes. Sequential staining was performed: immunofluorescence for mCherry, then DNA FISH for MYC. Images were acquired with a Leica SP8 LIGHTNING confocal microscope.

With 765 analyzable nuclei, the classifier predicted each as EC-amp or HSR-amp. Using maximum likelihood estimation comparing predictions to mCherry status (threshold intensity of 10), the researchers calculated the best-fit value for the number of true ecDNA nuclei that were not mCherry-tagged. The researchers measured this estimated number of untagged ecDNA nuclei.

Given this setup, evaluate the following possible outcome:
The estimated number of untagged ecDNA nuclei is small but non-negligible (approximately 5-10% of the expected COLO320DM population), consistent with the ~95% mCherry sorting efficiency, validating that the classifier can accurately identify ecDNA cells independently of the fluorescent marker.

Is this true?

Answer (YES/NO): YES